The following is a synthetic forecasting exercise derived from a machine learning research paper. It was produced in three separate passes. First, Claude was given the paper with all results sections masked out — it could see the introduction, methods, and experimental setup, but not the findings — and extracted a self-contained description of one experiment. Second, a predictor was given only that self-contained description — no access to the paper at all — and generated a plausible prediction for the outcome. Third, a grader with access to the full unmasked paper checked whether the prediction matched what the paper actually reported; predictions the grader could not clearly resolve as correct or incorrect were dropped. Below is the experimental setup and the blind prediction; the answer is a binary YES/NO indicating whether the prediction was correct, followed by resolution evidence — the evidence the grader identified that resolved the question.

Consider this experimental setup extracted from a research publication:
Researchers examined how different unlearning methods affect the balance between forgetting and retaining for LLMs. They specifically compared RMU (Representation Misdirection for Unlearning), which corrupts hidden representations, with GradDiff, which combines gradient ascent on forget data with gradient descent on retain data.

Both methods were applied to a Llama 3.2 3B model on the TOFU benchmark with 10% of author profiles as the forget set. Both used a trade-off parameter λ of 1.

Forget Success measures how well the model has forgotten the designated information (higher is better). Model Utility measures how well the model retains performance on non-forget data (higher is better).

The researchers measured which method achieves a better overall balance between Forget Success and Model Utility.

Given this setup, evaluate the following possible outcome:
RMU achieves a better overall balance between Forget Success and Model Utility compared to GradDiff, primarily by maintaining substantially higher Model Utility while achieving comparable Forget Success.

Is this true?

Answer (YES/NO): YES